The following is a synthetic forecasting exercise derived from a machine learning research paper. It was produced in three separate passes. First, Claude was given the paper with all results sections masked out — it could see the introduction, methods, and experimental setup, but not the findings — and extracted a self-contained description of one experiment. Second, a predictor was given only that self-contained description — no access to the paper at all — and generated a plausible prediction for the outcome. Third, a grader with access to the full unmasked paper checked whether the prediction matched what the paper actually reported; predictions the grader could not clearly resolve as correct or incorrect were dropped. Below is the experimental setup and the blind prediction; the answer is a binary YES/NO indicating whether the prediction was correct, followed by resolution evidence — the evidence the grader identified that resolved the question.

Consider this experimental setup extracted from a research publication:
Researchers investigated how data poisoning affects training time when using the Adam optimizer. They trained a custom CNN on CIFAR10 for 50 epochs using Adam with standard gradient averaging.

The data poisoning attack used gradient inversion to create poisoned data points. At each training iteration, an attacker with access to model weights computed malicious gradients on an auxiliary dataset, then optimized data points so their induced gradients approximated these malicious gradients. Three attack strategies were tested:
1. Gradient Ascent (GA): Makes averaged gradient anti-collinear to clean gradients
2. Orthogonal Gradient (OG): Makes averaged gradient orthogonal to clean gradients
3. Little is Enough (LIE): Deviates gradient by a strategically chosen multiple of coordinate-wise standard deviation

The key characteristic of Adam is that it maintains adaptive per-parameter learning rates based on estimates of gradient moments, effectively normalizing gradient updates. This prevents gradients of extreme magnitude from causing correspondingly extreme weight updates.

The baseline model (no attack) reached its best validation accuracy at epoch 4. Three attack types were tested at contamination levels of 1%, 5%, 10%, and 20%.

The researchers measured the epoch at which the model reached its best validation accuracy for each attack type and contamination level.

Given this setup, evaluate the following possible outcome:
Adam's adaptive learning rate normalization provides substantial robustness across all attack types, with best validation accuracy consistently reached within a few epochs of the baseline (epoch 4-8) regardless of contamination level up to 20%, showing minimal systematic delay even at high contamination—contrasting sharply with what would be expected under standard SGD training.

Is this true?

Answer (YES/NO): NO